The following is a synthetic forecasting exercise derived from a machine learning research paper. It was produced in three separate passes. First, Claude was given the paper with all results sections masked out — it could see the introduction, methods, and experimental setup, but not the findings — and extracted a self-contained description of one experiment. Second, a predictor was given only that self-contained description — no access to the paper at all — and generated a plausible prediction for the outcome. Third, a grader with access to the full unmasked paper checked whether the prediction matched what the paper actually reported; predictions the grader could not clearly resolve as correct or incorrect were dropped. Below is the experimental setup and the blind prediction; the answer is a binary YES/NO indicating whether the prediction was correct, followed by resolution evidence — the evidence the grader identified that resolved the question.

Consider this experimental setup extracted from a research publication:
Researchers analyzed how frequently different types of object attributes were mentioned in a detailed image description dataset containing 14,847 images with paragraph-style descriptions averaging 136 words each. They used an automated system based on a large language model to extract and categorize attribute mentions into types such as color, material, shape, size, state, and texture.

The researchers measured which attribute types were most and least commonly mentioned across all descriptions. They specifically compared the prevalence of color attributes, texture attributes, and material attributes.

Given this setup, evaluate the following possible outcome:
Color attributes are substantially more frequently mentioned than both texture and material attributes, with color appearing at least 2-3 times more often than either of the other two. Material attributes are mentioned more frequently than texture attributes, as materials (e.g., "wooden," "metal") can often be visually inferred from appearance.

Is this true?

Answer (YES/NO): NO